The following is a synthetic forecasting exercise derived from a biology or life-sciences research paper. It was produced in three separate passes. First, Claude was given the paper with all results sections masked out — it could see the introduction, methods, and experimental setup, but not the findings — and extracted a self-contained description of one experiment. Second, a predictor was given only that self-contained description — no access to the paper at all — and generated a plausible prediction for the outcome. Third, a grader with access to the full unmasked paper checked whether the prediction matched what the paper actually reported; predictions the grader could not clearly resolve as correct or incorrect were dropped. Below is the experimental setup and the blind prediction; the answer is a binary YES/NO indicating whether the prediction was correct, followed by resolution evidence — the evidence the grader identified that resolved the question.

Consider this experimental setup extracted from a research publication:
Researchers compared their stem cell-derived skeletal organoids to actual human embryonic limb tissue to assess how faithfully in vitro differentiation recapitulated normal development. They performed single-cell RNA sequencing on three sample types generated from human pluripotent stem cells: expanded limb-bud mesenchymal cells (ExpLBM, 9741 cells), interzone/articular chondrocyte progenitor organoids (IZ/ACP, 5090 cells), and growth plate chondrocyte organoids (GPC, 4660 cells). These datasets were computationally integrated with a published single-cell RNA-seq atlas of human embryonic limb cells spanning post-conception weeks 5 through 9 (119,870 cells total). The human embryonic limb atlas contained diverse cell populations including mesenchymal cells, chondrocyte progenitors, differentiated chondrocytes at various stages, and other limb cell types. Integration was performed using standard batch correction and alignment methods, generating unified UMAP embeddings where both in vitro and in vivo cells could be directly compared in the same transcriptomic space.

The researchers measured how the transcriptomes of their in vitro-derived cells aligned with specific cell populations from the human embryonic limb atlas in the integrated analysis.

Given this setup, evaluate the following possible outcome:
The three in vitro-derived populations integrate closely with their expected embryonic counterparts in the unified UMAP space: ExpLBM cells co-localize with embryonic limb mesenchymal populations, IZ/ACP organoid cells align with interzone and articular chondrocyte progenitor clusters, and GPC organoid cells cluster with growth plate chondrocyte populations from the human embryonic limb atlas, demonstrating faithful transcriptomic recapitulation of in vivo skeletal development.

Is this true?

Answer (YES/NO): YES